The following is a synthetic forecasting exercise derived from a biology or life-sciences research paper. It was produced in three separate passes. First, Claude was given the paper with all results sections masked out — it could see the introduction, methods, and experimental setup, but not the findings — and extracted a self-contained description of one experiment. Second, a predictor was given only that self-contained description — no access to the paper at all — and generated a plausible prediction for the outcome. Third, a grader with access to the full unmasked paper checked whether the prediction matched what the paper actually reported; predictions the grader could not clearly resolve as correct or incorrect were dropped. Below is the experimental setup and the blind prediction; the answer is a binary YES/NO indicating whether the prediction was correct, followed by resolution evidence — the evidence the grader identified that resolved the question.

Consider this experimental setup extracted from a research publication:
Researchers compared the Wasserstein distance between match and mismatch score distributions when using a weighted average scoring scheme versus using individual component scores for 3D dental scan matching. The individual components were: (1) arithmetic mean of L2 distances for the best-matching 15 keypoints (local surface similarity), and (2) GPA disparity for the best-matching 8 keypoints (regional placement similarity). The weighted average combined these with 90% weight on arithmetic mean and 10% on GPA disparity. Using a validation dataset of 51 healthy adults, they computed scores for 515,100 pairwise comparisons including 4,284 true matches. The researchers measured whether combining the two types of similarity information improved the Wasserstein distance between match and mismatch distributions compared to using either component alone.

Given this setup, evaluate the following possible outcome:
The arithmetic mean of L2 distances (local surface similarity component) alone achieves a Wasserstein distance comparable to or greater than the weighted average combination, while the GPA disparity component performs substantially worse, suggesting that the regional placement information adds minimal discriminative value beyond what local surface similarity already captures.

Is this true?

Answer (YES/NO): NO